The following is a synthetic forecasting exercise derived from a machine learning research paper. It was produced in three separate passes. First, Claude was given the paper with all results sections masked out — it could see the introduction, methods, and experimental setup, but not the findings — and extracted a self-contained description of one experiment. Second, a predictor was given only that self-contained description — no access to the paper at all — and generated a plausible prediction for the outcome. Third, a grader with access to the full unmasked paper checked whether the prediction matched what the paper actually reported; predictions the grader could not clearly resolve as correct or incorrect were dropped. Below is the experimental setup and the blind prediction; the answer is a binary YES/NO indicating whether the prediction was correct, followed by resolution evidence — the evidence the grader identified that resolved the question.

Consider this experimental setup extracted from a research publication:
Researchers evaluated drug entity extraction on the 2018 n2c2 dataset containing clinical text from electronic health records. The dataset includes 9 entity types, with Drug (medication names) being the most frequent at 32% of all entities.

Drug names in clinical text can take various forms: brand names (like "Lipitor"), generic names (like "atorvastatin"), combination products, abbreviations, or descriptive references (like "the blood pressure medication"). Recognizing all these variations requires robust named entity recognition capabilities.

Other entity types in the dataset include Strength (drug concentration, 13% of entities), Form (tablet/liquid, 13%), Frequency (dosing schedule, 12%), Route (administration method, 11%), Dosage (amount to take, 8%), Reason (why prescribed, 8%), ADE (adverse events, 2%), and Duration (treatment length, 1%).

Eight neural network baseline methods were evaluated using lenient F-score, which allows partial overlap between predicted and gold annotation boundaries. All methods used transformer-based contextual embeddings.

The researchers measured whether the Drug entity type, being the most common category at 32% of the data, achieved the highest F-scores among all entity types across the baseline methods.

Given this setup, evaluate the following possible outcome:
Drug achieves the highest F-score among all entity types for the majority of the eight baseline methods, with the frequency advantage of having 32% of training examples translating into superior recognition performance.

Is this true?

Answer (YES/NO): NO